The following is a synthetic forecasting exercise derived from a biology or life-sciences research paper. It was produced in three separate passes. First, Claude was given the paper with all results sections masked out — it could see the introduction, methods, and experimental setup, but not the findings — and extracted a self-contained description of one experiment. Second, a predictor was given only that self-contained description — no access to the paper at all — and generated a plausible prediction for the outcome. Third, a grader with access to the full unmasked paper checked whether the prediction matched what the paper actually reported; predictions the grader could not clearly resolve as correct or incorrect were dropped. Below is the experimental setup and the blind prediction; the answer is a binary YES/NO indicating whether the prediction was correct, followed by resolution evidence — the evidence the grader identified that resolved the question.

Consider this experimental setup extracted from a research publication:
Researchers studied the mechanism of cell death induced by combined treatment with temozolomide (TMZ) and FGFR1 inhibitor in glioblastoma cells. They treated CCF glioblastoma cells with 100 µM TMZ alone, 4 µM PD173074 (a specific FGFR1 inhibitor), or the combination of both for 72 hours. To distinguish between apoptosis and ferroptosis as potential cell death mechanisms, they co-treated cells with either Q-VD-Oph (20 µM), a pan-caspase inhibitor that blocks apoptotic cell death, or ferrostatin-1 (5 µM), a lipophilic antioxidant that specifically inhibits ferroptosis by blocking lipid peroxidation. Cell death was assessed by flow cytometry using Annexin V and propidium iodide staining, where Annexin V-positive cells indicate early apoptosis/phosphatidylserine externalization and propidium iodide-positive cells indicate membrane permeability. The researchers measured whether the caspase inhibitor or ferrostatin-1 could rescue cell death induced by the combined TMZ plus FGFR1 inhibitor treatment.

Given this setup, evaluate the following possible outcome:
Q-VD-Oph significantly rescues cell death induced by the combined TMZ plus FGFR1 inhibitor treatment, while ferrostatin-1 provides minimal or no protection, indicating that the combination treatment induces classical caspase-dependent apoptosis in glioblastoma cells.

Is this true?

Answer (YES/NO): NO